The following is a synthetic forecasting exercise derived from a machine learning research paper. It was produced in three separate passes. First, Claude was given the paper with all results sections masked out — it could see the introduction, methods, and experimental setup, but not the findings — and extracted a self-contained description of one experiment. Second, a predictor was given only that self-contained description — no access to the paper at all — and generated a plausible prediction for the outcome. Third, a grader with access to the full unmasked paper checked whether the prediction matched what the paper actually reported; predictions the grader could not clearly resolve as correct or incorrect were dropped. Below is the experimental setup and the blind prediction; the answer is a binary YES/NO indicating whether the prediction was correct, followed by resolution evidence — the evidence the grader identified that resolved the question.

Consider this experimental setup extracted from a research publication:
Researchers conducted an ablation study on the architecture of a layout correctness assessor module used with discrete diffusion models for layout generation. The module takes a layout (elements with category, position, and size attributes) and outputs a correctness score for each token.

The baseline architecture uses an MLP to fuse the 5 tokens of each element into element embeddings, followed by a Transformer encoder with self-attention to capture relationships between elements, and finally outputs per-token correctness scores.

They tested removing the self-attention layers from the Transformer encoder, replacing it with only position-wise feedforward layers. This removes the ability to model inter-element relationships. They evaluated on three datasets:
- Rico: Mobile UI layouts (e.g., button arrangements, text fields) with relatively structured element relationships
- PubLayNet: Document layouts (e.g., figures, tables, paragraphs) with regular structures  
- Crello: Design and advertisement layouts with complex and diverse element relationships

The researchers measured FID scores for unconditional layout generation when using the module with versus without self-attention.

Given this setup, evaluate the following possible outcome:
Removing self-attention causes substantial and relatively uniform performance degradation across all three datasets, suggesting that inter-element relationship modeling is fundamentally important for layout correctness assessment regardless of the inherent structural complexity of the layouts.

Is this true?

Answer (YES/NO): NO